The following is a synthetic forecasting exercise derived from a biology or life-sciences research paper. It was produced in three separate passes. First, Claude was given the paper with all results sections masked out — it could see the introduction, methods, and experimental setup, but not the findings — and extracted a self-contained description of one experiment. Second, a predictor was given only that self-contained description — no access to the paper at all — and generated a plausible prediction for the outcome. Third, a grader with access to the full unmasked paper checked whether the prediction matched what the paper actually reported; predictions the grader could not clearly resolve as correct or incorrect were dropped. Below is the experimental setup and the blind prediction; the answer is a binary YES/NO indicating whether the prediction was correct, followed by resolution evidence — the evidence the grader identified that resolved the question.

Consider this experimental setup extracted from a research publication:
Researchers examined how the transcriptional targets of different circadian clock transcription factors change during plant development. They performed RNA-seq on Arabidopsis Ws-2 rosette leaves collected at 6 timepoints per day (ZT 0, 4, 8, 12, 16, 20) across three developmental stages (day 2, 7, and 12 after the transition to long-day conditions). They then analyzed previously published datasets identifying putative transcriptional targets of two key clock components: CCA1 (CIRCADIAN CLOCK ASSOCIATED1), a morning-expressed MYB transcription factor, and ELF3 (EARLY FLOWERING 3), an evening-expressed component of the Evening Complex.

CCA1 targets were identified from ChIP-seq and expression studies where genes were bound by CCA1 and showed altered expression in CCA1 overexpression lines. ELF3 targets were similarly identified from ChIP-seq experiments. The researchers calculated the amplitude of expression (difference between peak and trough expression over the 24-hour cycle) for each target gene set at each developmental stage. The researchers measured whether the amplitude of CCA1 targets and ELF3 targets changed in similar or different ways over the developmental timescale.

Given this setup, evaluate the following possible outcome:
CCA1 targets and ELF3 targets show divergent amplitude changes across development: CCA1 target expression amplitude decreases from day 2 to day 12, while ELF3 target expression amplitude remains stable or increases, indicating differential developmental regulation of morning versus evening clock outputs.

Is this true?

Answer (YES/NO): NO